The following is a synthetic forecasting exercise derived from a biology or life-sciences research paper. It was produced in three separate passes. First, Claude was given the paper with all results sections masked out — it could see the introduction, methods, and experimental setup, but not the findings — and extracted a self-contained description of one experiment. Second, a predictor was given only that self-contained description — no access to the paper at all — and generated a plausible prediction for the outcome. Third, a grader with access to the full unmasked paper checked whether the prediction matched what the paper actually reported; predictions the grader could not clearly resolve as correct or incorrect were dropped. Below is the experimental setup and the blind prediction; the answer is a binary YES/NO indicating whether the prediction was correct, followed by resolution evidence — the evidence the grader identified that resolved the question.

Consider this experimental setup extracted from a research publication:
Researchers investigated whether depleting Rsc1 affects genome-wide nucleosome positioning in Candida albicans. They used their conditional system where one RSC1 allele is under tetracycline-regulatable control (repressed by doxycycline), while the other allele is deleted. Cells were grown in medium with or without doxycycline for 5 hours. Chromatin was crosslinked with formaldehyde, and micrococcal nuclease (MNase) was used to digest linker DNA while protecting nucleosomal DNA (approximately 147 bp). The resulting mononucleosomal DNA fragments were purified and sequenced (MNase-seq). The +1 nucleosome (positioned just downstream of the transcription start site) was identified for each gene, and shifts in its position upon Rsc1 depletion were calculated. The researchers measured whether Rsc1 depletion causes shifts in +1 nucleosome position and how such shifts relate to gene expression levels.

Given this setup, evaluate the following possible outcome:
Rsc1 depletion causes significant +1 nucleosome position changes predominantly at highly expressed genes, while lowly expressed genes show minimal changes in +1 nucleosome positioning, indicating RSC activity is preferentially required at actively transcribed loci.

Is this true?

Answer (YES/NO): YES